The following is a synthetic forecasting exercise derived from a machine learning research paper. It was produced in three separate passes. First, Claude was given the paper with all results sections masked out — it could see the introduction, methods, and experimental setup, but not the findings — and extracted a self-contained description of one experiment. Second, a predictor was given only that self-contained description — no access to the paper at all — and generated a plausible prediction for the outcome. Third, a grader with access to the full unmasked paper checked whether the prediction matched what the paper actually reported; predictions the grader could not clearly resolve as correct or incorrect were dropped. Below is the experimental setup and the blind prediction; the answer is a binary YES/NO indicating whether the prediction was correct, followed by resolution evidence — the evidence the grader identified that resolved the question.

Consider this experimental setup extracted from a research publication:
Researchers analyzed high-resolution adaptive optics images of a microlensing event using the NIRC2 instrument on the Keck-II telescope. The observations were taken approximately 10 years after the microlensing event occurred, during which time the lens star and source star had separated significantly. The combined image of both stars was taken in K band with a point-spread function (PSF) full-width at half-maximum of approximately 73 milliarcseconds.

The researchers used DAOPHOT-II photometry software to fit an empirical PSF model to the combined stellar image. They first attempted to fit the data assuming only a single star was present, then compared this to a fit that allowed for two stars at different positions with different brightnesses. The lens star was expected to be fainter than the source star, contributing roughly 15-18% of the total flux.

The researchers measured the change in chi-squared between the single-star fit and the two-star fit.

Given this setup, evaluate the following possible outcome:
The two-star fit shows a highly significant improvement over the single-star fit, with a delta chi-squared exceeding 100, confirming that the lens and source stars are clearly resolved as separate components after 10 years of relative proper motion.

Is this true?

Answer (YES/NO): YES